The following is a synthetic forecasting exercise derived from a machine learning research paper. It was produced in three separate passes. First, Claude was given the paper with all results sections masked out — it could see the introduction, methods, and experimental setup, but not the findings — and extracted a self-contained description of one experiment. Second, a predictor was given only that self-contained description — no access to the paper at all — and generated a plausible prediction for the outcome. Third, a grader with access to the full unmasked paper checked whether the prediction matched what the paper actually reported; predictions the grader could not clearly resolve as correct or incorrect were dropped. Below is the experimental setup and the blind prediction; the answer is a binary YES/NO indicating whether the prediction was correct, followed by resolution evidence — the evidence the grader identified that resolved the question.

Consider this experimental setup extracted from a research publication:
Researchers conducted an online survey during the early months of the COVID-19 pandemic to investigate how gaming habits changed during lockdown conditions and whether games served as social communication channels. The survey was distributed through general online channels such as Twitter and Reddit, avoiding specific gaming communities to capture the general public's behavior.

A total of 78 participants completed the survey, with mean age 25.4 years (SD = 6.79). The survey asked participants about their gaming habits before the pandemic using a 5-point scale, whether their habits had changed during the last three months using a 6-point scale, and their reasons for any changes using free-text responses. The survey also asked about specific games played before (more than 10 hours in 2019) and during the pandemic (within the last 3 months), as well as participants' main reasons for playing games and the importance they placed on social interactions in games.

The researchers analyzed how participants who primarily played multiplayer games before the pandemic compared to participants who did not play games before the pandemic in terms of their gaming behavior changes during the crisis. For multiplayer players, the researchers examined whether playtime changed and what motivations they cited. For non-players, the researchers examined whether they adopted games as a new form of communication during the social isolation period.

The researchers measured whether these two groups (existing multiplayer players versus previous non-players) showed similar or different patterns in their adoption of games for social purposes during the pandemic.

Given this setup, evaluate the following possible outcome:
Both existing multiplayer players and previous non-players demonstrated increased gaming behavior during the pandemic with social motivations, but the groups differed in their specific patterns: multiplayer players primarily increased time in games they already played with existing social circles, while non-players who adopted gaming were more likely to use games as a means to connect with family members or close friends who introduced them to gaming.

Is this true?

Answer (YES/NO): NO